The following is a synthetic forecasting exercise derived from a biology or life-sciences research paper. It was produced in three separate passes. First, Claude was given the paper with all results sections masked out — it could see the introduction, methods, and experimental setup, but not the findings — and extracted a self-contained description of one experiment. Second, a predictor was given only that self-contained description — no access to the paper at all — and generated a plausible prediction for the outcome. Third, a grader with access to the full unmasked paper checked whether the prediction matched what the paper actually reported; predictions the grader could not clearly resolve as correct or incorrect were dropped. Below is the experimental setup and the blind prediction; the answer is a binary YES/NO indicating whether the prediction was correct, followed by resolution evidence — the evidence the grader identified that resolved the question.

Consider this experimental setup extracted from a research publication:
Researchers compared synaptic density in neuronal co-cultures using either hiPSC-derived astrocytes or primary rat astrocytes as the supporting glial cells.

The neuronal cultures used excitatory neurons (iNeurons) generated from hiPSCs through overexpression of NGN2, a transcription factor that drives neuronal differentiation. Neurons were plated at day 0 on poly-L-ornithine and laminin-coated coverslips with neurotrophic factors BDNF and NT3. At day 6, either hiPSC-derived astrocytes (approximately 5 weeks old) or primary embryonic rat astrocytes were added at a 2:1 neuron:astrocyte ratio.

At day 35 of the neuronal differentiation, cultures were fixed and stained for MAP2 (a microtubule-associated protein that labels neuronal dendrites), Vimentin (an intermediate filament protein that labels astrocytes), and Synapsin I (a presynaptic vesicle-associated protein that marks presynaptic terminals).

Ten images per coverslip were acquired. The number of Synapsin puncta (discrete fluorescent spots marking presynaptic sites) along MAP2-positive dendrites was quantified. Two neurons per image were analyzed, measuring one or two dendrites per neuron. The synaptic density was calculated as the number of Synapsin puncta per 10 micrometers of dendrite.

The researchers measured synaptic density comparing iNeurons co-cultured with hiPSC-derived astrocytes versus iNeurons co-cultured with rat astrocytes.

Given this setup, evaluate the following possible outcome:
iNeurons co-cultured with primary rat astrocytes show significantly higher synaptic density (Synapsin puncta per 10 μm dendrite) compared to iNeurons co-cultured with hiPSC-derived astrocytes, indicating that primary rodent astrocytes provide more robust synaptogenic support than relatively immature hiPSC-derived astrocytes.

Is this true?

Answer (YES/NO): NO